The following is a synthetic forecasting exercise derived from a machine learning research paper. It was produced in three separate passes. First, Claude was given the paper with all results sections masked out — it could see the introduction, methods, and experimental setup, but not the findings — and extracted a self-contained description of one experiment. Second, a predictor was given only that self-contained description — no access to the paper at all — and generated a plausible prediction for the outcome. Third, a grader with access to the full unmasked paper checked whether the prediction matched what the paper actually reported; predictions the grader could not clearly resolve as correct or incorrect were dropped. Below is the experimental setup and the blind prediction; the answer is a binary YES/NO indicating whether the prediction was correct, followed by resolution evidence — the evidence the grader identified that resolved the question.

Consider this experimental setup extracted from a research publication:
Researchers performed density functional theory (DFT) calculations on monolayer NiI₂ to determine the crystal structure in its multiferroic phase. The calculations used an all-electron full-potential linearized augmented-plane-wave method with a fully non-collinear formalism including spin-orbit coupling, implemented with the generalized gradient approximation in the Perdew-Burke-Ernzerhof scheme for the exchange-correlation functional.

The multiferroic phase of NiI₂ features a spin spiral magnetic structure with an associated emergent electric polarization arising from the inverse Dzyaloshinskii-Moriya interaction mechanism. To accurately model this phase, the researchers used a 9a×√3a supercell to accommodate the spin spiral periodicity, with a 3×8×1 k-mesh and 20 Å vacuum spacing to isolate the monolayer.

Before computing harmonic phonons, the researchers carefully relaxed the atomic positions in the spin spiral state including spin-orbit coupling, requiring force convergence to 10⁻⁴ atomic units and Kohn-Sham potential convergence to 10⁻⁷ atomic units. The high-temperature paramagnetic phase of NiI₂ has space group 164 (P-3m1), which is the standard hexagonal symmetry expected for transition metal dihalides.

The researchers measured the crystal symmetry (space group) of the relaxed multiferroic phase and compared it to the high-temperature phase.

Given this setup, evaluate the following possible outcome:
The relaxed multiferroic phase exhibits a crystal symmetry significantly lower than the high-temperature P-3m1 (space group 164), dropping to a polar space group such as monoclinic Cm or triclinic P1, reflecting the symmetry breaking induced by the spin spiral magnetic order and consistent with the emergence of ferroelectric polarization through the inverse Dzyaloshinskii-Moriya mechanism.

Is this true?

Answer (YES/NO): YES